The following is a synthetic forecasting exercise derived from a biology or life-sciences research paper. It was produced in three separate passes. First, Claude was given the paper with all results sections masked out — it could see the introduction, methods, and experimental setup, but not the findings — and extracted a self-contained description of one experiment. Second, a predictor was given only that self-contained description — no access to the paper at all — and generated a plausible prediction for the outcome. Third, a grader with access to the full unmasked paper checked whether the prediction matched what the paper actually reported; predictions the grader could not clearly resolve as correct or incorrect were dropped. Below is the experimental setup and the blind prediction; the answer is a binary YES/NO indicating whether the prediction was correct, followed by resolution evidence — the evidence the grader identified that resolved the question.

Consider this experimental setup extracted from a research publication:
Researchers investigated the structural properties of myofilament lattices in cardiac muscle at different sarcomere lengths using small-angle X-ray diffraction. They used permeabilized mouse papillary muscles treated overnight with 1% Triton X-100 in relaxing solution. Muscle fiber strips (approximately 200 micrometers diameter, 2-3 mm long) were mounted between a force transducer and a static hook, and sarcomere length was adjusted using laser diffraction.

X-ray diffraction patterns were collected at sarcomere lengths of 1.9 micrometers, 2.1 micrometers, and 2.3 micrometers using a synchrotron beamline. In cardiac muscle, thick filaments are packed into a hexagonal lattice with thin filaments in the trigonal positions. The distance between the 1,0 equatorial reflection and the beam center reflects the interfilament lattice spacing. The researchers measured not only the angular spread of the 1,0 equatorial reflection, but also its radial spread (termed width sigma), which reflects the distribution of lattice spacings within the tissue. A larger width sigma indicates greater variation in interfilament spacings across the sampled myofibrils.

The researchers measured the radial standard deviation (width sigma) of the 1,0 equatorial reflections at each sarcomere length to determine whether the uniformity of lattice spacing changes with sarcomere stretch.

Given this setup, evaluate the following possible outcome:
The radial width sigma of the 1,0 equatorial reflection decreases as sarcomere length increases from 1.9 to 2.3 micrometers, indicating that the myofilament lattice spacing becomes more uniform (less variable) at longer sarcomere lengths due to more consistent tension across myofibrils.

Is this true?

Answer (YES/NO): NO